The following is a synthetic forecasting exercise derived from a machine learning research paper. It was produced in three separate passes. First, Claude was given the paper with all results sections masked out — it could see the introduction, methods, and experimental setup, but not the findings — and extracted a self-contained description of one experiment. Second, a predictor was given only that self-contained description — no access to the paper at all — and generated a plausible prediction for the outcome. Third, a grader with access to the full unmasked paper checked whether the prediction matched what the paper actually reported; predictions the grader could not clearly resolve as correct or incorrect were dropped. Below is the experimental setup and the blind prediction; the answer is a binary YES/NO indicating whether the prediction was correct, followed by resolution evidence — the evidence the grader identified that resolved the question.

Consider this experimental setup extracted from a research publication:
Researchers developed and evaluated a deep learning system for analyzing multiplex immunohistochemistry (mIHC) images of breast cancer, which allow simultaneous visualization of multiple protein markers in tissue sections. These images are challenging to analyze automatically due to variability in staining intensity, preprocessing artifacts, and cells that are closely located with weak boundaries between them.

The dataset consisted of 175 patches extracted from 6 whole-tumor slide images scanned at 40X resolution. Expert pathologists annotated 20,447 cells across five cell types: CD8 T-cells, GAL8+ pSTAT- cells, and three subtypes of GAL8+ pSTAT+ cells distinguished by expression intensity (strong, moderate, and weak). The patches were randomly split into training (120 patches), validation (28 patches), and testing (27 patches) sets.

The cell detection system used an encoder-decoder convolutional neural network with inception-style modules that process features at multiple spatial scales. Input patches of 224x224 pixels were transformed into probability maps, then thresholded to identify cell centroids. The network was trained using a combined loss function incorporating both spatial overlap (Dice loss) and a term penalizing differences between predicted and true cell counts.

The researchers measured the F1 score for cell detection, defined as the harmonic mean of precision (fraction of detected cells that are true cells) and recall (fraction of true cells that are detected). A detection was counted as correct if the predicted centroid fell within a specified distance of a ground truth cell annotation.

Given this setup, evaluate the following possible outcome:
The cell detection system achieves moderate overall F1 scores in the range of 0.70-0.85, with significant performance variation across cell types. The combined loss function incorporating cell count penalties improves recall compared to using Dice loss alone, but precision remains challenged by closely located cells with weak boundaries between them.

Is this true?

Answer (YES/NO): NO